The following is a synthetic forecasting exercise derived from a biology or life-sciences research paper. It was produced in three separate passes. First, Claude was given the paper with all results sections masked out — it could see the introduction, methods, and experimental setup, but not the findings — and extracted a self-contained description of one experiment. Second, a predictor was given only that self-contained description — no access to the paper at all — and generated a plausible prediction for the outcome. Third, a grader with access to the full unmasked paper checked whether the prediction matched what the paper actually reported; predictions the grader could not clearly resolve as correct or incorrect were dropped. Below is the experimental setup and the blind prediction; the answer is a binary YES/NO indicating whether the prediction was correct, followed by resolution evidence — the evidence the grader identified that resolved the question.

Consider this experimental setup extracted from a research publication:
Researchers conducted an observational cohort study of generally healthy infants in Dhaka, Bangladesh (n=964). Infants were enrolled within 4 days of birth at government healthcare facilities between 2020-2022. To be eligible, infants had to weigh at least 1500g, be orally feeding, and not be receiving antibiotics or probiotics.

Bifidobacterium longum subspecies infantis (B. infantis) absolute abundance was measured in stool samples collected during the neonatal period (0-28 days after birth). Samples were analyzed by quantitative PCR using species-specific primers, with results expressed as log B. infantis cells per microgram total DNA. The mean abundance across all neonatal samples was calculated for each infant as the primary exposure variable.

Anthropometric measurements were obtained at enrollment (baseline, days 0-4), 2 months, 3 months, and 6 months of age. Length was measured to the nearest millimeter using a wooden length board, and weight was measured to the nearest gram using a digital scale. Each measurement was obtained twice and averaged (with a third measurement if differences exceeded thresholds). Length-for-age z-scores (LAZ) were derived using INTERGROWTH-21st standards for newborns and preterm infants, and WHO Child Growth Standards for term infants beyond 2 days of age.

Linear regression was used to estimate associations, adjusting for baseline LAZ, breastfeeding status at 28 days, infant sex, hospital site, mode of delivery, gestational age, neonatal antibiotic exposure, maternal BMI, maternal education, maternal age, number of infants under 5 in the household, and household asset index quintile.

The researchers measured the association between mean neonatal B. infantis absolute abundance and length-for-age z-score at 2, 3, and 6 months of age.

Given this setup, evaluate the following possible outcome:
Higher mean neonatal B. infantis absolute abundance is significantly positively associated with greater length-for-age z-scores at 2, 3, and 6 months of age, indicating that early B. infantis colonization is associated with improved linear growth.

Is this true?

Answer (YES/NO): NO